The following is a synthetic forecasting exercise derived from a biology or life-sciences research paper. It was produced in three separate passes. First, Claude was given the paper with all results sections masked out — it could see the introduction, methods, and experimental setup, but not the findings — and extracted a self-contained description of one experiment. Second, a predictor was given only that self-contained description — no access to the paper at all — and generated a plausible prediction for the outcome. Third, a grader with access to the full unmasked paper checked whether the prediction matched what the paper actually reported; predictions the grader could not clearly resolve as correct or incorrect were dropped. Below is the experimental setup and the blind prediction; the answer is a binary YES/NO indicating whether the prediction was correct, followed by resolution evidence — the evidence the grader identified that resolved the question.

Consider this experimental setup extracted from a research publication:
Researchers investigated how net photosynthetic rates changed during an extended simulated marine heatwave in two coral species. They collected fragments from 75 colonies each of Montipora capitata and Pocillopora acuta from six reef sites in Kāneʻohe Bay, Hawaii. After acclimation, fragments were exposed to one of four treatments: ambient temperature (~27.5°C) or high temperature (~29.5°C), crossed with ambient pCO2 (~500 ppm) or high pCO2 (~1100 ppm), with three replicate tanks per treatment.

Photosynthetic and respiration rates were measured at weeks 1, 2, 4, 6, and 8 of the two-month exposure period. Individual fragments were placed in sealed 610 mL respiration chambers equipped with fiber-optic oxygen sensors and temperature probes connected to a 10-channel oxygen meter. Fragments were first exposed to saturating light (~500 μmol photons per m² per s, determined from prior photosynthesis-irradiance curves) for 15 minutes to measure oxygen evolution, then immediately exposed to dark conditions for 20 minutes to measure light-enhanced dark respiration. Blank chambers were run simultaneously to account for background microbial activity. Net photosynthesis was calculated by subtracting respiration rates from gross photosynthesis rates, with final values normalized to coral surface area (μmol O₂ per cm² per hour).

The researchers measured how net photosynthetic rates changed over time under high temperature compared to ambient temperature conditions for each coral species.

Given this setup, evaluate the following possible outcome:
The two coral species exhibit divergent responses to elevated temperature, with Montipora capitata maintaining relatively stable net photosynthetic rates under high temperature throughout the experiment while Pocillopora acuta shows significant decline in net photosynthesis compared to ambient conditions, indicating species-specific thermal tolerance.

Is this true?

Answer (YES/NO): NO